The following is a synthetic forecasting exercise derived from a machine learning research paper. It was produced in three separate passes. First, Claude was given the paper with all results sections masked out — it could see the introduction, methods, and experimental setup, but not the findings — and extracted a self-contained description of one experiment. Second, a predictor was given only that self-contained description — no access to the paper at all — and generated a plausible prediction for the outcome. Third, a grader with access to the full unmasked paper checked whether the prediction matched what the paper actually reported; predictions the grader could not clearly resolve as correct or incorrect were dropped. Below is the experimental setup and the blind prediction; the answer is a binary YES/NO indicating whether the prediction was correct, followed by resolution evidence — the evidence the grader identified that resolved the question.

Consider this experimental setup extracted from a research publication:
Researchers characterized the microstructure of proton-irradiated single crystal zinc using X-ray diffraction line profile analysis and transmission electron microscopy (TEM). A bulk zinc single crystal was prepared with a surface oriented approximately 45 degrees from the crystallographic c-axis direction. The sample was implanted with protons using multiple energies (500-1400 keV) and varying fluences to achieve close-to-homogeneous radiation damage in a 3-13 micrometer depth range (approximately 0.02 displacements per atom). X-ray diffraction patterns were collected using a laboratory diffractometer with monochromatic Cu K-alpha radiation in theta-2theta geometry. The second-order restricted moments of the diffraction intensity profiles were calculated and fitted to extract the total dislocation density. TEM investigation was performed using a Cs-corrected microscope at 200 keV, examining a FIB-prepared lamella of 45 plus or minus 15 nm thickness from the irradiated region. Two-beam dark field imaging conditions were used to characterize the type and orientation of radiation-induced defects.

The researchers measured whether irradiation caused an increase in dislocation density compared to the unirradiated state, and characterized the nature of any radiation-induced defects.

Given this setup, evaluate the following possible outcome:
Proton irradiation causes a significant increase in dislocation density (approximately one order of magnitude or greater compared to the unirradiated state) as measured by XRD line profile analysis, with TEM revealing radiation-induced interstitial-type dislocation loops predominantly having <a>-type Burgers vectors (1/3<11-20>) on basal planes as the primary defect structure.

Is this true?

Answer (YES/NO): NO